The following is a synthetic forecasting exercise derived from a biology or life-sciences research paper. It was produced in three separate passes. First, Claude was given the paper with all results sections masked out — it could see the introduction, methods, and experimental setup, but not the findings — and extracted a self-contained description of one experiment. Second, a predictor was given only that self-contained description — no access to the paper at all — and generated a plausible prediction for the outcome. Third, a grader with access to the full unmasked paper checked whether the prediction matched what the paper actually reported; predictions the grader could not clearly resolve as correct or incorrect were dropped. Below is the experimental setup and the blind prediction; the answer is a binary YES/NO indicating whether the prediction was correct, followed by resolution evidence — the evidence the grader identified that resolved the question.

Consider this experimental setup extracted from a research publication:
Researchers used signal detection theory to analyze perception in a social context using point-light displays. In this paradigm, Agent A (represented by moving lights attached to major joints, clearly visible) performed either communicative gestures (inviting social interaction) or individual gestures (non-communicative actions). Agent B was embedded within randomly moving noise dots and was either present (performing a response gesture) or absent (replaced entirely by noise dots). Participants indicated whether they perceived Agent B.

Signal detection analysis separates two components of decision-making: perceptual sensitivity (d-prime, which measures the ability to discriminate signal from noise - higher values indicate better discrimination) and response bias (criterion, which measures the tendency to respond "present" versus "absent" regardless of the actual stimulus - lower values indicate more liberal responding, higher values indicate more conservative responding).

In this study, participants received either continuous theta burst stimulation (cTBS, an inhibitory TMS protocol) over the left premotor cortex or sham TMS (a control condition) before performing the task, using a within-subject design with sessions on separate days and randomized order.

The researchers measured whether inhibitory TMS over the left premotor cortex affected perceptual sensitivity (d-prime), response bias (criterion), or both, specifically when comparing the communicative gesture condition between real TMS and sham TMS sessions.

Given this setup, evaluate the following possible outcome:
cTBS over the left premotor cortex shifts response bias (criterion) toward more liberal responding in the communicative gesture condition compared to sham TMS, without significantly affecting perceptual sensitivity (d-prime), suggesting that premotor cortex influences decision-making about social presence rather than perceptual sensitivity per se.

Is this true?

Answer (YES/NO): NO